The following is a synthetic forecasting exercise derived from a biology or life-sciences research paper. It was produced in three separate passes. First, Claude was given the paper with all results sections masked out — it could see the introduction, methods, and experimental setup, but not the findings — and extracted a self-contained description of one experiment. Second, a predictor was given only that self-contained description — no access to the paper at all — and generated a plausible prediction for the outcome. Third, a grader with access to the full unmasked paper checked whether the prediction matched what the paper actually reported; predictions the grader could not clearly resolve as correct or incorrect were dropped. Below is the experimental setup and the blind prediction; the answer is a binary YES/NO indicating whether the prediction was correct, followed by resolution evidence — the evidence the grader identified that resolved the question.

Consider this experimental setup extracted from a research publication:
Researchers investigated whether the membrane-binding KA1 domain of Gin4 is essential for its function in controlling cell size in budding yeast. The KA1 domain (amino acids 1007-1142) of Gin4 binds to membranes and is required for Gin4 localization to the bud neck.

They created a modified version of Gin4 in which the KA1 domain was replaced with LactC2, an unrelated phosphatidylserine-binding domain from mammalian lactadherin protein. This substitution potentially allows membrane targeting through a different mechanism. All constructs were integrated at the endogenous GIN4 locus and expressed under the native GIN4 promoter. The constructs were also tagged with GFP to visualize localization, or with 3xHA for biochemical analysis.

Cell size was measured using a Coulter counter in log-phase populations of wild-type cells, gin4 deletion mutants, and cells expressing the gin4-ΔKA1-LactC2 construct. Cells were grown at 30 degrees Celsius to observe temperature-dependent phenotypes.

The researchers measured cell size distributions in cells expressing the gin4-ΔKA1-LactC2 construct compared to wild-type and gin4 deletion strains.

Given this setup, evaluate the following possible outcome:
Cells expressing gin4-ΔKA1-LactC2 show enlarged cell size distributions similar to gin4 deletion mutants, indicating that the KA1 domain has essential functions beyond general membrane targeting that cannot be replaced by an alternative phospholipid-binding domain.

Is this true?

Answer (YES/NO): NO